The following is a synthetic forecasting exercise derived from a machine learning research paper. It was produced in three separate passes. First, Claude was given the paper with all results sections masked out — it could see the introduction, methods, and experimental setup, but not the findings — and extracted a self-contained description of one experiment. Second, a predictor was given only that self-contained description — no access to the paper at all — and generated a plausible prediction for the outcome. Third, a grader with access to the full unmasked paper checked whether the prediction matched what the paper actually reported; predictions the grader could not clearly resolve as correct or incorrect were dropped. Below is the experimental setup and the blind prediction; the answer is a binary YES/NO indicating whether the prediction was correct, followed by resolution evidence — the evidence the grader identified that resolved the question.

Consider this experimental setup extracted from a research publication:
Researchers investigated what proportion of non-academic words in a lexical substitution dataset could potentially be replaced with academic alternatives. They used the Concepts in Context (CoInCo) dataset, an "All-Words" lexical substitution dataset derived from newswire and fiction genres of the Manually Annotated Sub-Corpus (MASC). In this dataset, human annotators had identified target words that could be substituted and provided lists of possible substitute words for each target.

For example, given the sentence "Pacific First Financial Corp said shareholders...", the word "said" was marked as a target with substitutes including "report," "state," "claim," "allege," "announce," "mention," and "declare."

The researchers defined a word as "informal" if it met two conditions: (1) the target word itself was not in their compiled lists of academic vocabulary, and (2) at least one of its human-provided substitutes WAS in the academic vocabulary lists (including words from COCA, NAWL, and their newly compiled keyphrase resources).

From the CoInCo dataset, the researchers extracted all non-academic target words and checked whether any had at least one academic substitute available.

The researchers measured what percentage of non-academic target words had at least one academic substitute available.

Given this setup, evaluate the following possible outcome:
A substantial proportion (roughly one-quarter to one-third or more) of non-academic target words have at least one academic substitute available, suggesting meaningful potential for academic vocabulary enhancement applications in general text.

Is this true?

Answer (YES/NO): YES